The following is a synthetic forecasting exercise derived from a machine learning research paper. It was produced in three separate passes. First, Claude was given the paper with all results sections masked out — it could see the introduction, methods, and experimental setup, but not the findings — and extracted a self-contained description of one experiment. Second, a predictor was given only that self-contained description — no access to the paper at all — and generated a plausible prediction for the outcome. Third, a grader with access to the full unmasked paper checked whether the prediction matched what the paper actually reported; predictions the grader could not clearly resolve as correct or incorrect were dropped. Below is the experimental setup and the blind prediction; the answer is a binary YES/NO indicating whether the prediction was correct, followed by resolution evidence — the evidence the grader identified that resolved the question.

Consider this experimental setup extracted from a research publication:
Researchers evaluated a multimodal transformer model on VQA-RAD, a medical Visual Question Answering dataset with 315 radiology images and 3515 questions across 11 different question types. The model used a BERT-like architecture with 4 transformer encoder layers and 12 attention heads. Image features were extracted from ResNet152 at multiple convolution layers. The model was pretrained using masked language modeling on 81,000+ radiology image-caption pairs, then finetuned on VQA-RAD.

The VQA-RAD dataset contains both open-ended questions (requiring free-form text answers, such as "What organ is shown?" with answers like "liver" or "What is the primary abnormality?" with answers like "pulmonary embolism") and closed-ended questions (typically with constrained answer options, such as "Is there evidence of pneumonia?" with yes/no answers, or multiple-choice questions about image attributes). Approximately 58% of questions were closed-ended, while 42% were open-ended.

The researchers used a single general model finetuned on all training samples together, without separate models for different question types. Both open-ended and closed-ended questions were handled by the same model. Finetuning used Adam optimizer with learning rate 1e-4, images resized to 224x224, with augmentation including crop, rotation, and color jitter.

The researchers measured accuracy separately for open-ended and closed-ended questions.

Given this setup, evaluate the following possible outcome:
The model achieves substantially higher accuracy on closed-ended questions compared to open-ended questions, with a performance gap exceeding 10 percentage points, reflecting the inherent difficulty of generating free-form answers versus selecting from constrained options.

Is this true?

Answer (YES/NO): YES